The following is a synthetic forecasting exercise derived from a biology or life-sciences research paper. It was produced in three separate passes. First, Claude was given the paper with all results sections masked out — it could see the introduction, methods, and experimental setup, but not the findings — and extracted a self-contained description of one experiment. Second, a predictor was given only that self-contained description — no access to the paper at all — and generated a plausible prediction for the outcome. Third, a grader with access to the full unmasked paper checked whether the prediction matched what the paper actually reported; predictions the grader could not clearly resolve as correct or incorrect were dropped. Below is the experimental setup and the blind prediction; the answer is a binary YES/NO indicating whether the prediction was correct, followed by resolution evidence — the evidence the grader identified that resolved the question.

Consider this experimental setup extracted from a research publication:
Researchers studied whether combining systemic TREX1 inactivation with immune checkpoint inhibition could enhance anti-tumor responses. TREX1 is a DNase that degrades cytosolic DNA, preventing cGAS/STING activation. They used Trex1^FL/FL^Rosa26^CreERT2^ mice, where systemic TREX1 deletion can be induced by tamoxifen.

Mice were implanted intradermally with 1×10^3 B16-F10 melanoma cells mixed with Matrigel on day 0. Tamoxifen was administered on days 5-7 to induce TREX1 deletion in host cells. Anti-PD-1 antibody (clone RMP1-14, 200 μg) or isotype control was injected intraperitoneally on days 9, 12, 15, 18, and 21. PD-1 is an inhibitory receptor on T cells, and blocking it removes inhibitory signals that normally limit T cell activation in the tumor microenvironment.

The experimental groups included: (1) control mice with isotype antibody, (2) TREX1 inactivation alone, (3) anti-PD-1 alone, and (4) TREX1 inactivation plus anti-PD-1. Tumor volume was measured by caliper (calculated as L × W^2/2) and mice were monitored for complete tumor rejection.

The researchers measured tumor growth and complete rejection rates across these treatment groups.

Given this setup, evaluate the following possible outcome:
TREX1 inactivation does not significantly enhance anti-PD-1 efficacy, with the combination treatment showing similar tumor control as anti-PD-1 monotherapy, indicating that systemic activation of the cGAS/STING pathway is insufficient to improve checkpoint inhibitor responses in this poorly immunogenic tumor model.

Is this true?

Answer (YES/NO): NO